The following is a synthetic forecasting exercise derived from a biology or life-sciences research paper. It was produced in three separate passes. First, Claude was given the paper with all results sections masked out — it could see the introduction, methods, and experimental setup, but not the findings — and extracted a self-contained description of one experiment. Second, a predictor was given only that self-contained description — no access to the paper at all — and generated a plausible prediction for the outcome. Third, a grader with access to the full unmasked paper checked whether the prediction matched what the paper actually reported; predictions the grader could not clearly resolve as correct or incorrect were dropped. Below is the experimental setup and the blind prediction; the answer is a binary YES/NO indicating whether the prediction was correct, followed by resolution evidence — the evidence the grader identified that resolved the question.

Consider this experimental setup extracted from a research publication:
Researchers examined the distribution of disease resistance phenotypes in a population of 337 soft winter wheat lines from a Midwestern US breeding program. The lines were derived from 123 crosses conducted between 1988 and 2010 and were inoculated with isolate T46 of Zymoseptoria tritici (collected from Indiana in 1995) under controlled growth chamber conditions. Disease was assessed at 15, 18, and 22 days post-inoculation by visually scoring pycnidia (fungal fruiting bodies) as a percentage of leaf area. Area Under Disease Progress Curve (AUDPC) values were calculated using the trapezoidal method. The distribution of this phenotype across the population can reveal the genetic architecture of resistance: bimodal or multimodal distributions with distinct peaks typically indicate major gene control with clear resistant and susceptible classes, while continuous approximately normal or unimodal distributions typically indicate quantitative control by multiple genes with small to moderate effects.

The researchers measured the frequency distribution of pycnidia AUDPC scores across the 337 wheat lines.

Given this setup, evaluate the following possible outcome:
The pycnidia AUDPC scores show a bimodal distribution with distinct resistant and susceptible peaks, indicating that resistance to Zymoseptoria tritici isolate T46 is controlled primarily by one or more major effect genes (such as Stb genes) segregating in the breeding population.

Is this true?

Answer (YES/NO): NO